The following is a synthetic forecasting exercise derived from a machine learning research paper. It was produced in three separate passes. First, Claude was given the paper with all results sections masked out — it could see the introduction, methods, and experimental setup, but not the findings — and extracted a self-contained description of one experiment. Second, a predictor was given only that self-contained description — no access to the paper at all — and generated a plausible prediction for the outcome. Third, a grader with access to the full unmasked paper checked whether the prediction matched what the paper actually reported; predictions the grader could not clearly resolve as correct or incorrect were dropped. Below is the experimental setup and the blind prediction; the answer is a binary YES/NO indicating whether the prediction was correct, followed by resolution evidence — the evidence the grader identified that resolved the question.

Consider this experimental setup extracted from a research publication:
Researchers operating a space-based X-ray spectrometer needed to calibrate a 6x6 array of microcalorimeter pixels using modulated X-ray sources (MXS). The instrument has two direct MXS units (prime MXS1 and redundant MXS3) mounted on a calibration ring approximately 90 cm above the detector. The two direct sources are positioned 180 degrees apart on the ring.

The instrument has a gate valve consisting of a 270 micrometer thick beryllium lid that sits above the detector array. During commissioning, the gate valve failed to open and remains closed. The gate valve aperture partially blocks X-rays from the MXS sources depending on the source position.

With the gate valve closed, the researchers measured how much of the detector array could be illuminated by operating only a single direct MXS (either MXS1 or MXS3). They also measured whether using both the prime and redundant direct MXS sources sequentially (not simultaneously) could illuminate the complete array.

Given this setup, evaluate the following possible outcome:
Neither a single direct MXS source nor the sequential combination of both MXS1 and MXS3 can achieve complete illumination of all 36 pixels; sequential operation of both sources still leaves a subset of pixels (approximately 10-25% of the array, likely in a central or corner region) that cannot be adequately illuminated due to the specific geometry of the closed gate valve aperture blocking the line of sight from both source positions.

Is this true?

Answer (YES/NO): NO